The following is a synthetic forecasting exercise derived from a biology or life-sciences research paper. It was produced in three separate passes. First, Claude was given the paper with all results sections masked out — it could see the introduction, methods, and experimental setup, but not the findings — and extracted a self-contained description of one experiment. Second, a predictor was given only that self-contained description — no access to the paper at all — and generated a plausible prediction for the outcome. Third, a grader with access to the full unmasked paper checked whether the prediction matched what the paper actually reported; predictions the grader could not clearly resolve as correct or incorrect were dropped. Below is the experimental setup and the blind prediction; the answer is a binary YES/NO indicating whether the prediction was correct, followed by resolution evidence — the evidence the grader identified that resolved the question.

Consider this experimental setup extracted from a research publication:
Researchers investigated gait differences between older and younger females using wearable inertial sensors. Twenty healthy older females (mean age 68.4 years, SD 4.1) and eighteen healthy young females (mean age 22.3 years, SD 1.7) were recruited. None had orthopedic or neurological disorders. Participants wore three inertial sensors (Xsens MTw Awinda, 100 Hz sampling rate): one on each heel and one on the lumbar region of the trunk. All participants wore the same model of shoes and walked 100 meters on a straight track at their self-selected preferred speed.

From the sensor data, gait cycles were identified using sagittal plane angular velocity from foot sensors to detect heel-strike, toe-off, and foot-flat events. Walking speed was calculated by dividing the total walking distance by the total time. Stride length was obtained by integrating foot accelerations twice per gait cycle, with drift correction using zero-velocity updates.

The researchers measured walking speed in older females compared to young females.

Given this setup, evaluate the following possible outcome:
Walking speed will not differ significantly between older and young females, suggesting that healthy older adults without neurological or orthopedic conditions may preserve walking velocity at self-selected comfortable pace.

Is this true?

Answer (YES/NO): YES